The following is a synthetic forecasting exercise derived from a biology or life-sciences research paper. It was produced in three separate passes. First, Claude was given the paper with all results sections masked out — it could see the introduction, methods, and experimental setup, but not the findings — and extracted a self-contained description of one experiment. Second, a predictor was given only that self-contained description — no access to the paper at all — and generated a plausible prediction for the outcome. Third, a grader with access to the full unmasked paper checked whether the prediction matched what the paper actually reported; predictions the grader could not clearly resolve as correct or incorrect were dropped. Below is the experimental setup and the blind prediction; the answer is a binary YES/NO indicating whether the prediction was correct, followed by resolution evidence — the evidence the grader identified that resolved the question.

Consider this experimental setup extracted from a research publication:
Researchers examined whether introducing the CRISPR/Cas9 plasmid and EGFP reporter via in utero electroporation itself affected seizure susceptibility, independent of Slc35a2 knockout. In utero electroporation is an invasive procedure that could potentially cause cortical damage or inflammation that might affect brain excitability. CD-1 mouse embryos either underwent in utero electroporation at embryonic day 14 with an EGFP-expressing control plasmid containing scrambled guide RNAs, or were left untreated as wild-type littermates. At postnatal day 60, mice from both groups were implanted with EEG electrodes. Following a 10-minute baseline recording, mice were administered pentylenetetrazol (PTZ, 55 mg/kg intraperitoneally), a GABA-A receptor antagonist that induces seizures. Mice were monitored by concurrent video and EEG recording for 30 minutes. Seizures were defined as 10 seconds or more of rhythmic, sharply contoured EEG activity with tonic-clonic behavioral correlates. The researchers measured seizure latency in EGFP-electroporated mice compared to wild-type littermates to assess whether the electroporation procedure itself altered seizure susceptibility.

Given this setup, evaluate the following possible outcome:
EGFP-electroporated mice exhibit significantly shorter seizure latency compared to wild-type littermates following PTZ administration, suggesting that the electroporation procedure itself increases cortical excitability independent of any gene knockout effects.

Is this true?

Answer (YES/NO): NO